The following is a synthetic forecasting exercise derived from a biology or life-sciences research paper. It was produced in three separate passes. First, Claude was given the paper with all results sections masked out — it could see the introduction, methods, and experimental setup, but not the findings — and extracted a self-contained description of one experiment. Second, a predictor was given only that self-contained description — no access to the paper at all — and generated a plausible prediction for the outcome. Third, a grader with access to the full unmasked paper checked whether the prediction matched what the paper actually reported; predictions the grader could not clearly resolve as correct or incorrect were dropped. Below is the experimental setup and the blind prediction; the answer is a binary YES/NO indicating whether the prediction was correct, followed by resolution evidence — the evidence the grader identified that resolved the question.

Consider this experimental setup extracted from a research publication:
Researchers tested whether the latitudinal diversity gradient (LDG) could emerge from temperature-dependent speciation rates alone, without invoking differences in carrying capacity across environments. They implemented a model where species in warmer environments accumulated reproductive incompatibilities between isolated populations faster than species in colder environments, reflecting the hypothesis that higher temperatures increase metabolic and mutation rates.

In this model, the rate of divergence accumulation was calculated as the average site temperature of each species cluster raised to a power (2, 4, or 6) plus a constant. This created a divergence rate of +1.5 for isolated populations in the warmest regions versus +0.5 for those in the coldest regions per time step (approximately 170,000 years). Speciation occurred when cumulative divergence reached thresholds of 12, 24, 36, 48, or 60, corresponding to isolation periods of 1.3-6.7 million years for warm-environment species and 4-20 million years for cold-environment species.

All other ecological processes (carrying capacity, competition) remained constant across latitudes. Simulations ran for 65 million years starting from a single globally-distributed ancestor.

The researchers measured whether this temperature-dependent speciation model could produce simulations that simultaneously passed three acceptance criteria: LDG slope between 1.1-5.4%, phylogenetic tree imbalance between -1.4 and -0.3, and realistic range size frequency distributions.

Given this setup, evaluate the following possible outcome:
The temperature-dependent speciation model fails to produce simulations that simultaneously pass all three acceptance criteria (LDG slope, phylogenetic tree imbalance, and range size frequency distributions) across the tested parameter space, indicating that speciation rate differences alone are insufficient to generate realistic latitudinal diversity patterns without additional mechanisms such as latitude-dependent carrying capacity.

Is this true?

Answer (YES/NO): YES